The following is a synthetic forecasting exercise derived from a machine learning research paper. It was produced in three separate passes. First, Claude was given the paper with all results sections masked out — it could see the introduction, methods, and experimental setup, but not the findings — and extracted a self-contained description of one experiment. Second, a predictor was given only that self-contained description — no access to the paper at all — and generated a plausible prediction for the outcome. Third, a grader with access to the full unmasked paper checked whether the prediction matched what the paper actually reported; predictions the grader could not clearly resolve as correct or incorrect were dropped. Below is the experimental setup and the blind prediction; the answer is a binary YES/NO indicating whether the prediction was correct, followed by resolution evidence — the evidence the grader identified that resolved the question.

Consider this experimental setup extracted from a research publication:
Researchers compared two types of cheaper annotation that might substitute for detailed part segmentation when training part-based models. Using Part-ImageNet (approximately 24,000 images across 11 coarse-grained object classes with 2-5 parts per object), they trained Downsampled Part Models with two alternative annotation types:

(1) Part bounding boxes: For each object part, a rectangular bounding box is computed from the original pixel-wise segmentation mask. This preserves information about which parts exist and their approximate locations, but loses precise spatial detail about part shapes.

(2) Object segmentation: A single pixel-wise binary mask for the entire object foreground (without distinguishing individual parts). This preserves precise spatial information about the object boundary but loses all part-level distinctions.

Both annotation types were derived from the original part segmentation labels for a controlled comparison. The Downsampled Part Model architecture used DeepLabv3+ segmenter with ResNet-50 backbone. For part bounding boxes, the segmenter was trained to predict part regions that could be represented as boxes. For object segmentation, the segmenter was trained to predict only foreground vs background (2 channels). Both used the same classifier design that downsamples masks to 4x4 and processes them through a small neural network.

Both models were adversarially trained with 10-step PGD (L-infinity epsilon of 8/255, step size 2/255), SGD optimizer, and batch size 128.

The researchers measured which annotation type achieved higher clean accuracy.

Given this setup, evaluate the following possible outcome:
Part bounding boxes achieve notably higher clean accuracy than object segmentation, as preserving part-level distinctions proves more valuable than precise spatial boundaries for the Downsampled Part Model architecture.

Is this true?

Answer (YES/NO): NO